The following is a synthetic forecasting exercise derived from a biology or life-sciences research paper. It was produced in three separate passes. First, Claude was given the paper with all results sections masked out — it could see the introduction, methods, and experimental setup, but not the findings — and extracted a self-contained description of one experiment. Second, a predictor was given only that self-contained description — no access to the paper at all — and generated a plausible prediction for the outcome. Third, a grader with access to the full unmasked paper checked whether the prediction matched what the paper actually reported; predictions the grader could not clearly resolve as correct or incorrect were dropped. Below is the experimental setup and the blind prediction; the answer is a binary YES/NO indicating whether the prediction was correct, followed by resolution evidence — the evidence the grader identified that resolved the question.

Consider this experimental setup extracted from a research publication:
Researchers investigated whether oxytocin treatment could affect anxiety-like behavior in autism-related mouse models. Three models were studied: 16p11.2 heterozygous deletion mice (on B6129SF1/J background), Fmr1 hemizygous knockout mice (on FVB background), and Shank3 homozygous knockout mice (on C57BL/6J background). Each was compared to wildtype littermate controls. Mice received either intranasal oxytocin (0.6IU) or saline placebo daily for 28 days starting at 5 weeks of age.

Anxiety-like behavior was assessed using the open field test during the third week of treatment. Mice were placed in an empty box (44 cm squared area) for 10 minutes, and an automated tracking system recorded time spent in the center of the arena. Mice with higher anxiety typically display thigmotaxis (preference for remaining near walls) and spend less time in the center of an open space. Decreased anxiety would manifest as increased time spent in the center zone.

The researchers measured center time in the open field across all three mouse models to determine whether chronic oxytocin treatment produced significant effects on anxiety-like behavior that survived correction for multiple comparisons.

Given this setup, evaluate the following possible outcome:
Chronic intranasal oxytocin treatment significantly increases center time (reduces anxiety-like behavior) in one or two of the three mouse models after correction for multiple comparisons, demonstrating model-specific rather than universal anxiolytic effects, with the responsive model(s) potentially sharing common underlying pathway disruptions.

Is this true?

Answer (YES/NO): NO